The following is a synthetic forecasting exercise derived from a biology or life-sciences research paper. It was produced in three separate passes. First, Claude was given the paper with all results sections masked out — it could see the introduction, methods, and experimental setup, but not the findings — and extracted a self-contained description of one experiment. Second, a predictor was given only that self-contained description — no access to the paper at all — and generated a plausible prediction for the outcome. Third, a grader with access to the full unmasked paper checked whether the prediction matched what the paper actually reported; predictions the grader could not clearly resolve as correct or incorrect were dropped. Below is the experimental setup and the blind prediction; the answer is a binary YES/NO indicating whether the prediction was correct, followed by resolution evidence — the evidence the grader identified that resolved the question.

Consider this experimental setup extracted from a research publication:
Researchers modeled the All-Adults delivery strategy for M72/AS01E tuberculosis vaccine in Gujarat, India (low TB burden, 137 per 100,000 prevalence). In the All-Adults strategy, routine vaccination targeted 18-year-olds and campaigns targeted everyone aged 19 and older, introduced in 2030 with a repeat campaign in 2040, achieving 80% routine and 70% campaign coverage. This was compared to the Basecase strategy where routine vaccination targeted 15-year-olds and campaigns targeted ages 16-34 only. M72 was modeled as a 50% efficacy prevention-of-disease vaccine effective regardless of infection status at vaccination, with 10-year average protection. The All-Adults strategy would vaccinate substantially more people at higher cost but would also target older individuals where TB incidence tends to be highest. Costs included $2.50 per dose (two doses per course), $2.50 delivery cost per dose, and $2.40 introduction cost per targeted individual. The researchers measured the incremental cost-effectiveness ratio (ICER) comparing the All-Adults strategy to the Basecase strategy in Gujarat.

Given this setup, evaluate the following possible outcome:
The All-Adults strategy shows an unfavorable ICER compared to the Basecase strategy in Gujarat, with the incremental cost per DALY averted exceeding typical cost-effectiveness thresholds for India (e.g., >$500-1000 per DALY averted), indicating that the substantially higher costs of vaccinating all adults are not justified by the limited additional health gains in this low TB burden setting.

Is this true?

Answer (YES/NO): NO